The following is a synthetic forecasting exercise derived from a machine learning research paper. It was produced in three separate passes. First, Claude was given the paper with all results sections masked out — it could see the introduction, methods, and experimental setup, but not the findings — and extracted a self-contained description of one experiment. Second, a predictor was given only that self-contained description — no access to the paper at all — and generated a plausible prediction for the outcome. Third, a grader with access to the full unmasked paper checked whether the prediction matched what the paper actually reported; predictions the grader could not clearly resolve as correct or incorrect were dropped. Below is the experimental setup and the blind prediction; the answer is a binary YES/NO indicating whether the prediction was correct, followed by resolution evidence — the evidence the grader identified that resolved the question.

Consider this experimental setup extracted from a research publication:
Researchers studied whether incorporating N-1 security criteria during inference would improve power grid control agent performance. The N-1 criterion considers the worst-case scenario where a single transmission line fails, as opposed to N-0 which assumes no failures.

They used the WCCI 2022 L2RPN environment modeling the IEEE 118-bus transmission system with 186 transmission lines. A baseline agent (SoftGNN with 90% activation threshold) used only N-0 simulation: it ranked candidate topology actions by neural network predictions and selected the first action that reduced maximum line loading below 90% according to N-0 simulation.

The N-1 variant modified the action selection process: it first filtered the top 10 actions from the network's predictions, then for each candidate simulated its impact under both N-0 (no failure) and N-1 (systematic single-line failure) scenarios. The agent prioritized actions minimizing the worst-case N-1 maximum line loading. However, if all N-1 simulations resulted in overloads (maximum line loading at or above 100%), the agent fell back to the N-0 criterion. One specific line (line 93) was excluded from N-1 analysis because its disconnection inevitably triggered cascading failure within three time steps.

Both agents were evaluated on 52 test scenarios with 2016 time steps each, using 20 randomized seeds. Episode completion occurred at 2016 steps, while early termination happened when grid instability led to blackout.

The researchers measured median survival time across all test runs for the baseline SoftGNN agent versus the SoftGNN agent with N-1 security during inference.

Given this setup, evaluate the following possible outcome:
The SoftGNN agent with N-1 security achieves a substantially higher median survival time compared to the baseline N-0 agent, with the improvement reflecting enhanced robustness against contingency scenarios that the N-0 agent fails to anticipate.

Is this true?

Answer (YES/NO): NO